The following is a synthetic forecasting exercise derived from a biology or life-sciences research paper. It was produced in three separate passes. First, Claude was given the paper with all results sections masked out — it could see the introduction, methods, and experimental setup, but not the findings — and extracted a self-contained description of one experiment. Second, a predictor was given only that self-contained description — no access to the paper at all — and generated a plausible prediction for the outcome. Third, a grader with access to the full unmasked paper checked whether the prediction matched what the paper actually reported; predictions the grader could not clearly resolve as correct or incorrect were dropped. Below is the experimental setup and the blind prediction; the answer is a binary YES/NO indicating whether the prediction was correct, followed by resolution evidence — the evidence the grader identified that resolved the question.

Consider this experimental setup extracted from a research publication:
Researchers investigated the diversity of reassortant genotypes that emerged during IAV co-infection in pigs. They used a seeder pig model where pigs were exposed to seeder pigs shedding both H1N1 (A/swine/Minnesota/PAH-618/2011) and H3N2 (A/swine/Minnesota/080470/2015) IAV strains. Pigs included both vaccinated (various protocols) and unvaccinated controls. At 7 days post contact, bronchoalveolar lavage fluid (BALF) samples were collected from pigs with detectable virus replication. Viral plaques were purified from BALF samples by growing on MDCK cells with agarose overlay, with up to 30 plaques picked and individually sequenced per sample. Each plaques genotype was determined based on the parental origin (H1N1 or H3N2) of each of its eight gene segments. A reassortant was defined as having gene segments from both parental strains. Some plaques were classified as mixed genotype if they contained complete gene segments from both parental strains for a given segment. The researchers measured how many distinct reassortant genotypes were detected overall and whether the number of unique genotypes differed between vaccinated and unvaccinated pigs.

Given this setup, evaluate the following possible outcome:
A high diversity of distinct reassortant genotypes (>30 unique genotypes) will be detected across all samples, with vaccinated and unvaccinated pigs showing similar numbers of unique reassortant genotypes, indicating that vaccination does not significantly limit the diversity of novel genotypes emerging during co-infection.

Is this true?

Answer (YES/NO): NO